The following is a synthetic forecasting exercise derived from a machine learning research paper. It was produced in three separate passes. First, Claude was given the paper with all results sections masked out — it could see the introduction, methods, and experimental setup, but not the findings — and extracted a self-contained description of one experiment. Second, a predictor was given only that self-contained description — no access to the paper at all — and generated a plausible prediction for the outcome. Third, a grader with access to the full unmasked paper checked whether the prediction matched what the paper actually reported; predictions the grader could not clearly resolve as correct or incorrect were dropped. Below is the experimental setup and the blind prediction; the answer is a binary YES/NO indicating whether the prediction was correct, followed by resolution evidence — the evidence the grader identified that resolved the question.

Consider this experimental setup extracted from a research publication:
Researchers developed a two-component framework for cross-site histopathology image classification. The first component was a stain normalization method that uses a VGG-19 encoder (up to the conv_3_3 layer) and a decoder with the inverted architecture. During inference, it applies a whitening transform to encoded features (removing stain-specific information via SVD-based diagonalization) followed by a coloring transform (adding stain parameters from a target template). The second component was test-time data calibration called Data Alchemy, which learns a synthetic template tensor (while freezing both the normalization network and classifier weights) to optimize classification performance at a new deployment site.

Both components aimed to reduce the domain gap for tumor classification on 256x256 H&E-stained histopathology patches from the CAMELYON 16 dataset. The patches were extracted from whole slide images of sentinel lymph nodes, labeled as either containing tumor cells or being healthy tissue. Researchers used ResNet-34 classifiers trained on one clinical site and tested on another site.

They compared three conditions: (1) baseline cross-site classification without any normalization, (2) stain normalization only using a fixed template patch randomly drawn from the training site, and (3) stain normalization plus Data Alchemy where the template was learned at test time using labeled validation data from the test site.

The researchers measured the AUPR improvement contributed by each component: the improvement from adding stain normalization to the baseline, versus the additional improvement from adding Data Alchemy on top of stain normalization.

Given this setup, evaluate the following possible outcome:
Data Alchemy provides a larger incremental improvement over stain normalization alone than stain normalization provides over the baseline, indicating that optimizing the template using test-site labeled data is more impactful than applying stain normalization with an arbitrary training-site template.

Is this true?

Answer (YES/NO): NO